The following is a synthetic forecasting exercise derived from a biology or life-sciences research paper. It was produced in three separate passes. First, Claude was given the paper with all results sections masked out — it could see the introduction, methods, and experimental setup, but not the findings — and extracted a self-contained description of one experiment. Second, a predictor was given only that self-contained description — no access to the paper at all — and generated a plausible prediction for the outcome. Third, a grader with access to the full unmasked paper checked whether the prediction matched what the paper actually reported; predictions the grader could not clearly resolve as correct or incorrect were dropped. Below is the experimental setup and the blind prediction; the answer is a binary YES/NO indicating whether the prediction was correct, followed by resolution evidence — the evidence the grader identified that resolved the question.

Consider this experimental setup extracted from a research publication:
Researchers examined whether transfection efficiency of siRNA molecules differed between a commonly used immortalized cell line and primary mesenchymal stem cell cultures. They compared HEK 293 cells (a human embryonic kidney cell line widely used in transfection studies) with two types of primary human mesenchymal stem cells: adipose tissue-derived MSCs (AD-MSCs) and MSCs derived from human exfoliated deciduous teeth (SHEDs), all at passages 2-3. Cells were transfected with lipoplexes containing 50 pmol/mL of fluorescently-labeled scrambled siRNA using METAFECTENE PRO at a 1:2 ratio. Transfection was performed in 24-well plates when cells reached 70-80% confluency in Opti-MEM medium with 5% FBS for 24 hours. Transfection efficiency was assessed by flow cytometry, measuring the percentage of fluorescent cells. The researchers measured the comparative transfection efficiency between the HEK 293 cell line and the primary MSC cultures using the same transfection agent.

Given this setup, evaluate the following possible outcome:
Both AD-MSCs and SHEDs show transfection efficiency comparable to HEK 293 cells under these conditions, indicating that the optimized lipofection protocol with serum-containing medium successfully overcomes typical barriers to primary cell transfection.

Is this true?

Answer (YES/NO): NO